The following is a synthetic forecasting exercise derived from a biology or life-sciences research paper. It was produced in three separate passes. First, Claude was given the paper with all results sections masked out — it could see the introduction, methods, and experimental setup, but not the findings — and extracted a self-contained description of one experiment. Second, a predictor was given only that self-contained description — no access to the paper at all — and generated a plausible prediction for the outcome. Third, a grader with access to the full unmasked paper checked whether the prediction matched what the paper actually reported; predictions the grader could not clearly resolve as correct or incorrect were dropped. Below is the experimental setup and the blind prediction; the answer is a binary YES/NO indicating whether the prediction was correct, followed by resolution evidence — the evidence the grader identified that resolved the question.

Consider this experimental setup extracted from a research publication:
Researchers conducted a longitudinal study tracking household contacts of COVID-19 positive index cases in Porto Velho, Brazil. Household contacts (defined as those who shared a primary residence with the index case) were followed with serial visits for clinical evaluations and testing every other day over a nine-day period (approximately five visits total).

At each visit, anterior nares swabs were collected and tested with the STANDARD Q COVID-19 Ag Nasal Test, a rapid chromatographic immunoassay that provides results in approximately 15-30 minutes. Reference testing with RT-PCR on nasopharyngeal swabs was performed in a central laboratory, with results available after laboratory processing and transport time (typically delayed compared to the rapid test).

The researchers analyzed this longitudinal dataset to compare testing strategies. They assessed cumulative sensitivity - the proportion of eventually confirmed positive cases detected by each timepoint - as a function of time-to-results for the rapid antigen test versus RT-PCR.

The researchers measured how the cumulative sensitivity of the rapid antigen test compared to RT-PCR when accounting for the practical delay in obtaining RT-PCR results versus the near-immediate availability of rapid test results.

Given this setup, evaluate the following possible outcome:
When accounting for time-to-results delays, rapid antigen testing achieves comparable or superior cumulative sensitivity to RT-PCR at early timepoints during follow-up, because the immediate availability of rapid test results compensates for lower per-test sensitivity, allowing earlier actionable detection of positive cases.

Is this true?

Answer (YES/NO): YES